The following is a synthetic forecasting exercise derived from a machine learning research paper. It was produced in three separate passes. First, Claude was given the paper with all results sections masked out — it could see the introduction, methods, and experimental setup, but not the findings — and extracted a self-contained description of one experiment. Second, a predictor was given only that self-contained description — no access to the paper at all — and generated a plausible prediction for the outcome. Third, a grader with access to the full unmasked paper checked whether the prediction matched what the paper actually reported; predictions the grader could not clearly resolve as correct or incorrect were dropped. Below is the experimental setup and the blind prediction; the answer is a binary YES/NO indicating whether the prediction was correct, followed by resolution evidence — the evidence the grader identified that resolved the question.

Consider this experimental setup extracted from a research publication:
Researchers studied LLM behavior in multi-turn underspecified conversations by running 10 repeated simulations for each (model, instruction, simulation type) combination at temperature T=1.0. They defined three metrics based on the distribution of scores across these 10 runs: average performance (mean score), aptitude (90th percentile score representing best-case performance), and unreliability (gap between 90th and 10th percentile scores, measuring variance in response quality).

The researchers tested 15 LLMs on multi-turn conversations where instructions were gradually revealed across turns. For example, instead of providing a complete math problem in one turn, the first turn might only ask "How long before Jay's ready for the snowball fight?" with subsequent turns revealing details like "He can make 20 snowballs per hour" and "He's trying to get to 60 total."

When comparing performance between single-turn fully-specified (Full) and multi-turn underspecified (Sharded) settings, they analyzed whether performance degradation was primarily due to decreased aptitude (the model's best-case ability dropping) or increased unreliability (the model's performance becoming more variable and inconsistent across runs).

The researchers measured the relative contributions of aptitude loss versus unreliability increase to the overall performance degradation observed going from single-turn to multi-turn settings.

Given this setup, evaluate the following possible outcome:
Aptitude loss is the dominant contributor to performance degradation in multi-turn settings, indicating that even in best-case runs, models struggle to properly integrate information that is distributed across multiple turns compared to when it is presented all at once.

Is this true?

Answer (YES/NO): NO